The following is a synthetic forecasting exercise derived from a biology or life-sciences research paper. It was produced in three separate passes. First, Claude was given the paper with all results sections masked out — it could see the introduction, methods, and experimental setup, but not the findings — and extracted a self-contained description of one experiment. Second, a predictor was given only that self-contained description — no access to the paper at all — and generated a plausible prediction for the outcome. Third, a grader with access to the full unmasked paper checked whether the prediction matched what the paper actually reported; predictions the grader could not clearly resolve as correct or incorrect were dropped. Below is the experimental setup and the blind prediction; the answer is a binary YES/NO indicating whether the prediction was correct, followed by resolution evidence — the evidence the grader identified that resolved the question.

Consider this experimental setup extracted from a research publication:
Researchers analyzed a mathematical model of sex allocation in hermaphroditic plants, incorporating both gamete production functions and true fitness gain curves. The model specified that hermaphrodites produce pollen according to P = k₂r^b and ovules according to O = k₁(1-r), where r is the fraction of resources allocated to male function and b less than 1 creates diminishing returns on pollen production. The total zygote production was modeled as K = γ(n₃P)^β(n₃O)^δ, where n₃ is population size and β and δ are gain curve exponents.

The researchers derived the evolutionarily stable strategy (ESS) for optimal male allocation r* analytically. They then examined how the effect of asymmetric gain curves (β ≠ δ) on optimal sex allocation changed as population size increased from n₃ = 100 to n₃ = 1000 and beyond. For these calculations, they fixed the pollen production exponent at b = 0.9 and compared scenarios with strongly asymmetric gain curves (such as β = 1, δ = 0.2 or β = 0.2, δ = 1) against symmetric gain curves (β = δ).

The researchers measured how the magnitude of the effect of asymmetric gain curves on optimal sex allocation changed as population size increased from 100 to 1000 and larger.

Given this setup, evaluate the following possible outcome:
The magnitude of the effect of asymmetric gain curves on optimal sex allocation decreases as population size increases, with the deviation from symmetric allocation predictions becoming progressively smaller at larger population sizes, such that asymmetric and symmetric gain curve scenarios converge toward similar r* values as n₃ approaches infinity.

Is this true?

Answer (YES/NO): YES